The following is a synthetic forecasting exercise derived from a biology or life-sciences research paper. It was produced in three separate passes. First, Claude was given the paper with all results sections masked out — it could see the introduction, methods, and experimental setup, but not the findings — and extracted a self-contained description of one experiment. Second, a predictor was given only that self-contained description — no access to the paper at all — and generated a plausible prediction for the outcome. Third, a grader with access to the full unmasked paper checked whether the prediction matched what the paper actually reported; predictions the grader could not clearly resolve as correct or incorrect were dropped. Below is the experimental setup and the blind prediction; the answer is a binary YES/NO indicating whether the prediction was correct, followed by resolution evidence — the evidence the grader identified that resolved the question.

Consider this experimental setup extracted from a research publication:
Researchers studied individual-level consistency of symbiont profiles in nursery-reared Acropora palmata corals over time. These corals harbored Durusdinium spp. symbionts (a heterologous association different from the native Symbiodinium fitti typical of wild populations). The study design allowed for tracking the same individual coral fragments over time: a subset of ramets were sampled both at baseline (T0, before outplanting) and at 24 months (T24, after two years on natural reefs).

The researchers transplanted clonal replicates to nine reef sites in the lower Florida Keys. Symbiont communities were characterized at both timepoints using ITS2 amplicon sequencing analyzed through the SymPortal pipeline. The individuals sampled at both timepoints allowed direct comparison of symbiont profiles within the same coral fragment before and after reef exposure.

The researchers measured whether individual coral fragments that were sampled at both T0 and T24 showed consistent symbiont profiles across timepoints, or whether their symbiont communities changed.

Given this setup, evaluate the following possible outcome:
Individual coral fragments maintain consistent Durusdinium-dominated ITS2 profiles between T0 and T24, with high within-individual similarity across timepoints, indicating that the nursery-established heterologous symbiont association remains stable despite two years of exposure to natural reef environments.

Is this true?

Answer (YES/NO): YES